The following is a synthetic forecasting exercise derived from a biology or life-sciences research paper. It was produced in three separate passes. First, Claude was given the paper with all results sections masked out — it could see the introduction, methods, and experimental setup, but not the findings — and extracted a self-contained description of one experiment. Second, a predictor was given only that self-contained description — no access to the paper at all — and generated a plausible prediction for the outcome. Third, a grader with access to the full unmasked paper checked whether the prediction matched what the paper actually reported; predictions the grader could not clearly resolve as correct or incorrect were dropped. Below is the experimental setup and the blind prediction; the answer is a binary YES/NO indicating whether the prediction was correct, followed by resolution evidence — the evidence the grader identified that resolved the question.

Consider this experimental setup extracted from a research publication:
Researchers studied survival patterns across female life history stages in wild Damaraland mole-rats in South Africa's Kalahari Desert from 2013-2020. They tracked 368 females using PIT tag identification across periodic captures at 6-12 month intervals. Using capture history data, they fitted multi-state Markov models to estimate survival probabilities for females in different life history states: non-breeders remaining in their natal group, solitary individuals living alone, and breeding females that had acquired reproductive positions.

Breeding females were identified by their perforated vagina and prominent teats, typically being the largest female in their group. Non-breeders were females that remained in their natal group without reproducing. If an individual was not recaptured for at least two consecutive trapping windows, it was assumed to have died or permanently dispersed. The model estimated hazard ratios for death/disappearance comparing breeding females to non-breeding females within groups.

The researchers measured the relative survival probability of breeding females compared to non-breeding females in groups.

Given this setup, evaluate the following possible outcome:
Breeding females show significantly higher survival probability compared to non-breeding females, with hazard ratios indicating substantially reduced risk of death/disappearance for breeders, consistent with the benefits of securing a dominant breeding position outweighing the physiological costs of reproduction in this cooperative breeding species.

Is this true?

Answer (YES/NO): YES